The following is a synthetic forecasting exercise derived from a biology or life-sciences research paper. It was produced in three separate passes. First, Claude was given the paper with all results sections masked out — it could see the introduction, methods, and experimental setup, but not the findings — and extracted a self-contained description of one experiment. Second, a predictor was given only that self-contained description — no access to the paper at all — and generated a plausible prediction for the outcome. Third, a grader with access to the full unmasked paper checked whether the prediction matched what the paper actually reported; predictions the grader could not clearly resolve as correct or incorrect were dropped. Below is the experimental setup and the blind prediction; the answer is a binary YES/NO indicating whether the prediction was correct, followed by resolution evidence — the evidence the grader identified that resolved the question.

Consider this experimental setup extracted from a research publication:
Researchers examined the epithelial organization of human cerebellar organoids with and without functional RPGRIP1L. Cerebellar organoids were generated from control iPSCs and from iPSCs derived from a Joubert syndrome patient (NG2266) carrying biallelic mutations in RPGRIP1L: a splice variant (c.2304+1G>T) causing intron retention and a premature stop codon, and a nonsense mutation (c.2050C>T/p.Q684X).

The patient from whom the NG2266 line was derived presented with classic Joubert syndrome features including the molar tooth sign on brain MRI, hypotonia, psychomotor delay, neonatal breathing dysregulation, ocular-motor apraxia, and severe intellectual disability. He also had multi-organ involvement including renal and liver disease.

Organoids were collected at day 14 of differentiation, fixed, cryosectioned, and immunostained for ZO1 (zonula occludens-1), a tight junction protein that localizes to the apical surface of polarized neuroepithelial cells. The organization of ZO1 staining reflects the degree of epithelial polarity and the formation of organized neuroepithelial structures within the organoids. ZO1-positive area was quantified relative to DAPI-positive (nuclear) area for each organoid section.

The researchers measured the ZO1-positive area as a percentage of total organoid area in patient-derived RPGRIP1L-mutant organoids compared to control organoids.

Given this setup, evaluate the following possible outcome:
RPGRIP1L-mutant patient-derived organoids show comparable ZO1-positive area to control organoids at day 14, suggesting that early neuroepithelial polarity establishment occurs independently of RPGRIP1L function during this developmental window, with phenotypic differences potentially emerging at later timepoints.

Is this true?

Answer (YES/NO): NO